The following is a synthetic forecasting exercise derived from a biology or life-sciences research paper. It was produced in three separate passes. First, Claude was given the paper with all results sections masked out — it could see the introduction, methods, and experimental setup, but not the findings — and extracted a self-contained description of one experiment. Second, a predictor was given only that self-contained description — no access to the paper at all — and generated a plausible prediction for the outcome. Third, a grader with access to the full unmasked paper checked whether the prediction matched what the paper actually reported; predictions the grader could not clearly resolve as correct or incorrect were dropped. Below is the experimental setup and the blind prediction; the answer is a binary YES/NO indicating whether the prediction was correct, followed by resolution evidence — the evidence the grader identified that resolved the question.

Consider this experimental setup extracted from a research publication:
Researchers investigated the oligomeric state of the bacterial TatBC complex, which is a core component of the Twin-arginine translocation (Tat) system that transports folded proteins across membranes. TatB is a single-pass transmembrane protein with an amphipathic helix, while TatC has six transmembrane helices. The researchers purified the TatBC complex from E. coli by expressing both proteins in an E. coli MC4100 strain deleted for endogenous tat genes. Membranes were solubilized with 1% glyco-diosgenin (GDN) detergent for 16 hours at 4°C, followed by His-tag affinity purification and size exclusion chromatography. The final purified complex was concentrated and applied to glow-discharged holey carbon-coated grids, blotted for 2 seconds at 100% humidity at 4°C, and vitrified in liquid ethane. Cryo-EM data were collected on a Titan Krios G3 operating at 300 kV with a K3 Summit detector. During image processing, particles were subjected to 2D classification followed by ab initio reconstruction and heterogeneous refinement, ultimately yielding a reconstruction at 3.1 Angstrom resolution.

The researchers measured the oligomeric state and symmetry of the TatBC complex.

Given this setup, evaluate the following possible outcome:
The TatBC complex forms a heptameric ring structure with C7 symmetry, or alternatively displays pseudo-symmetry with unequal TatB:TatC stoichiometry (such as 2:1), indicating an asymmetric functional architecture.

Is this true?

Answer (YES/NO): NO